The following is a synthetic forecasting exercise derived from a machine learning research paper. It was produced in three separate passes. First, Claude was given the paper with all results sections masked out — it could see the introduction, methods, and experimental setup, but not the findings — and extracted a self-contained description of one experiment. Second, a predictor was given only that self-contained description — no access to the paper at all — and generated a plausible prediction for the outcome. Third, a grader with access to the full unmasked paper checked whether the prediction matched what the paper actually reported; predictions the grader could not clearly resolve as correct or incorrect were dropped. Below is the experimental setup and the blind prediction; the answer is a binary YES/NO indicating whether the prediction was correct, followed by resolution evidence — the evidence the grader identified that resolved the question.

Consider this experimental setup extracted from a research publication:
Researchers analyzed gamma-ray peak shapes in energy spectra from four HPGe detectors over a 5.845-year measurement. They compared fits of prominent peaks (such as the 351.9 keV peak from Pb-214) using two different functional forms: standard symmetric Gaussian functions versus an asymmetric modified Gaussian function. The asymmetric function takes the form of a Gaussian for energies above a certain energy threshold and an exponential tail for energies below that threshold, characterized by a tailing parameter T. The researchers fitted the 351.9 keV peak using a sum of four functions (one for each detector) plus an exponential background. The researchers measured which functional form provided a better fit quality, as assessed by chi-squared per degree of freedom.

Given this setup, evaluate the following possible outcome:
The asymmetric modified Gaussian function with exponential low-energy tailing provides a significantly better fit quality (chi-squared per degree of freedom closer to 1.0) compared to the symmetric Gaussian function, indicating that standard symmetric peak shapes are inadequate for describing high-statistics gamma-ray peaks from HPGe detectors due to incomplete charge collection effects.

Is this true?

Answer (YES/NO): NO